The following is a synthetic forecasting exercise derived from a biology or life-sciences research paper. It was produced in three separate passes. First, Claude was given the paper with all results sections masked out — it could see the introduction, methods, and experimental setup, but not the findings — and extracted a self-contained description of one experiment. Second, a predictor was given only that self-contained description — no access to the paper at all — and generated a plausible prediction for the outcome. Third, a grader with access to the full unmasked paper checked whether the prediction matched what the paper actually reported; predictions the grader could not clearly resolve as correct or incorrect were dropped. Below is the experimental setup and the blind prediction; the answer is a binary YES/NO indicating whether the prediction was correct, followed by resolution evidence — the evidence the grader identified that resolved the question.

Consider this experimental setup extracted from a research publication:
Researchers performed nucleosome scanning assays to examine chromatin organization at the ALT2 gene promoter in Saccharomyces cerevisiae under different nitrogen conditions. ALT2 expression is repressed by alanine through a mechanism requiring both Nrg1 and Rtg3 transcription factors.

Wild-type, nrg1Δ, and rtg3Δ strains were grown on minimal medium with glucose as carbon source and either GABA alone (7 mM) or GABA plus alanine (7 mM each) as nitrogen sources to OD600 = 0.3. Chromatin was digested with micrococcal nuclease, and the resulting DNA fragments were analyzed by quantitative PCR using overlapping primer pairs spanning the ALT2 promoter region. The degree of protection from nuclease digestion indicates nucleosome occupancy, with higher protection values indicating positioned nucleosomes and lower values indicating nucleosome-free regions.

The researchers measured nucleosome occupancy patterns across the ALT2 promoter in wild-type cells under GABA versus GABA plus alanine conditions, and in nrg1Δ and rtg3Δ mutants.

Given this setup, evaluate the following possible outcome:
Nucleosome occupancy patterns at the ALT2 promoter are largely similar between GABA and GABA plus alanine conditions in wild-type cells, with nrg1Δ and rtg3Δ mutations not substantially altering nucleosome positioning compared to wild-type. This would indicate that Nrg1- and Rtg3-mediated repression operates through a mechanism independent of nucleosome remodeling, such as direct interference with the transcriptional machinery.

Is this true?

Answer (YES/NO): NO